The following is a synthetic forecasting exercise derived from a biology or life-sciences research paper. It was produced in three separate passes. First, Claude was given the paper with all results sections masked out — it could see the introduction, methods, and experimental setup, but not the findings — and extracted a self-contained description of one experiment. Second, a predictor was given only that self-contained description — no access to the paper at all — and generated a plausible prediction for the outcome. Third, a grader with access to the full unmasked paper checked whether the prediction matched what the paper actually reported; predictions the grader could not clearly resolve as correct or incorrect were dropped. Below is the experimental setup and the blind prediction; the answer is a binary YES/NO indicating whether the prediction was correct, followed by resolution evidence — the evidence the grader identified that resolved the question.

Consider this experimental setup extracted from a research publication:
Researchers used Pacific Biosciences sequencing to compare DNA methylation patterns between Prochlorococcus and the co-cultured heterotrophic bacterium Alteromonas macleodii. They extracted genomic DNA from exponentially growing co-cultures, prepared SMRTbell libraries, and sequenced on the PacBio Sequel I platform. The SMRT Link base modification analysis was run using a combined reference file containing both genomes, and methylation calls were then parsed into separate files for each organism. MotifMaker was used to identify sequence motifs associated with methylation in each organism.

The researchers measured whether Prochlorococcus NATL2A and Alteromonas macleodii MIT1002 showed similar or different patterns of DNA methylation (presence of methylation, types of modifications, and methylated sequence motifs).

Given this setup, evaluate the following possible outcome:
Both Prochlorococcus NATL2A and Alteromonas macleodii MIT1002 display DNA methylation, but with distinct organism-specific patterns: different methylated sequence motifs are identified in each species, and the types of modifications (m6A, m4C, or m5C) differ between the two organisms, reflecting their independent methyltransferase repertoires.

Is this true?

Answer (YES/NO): NO